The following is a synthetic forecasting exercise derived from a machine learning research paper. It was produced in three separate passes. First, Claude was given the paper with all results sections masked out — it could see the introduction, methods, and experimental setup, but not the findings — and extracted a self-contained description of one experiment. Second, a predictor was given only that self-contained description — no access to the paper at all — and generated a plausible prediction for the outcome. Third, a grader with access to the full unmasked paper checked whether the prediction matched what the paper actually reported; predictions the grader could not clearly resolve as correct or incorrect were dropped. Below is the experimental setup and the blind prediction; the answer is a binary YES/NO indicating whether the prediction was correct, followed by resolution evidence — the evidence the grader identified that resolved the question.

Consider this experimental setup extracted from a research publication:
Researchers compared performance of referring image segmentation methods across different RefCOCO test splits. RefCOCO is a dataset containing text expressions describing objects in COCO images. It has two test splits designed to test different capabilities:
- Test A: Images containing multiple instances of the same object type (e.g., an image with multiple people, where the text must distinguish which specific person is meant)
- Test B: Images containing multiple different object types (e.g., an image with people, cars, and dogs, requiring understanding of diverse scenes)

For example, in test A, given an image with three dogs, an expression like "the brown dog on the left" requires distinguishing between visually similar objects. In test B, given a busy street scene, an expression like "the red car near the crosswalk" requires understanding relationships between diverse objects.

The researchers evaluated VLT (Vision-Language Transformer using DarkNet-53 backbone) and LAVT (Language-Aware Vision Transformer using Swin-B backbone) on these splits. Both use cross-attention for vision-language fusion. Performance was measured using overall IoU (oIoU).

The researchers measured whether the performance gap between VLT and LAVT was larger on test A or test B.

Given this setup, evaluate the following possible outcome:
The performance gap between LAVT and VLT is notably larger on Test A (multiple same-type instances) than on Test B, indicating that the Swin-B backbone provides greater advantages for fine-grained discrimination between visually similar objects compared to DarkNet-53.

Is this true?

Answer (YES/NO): YES